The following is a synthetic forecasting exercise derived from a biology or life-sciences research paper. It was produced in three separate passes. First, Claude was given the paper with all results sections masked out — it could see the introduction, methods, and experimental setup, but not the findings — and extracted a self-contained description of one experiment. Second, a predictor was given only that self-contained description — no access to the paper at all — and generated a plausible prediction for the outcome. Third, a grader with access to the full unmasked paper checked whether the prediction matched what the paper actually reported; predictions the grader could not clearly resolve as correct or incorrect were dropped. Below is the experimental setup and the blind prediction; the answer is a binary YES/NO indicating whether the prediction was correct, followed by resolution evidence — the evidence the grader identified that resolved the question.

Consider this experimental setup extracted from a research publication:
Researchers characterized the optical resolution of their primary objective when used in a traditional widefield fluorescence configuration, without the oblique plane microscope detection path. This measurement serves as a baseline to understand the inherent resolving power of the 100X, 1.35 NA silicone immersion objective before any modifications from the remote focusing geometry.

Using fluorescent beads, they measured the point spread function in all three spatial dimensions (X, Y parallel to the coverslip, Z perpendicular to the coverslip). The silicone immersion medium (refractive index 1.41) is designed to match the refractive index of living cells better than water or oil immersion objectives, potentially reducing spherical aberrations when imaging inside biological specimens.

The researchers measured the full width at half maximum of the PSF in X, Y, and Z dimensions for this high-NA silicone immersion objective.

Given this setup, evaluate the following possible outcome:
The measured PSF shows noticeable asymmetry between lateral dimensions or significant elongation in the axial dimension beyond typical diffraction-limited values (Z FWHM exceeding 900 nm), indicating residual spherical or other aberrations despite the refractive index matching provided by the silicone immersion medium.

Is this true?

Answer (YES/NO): NO